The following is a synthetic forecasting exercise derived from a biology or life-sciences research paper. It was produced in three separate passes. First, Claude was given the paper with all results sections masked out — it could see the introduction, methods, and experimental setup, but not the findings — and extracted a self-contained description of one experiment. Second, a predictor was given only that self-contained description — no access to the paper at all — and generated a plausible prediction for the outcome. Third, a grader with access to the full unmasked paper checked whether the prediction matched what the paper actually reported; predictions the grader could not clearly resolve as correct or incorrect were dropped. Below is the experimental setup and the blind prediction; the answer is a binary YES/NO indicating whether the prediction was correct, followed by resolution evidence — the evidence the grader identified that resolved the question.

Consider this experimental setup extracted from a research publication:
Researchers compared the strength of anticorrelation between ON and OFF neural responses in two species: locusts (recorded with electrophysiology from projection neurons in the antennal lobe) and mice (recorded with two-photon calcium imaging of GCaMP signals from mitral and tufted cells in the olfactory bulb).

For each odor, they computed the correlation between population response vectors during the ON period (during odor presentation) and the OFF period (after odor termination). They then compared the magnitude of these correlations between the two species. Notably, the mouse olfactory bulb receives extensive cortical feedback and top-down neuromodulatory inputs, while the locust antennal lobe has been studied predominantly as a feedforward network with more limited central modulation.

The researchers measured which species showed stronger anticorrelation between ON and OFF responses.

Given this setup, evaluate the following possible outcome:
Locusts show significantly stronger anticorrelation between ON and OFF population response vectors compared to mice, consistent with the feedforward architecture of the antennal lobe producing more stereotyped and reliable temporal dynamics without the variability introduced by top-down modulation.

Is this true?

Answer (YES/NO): NO